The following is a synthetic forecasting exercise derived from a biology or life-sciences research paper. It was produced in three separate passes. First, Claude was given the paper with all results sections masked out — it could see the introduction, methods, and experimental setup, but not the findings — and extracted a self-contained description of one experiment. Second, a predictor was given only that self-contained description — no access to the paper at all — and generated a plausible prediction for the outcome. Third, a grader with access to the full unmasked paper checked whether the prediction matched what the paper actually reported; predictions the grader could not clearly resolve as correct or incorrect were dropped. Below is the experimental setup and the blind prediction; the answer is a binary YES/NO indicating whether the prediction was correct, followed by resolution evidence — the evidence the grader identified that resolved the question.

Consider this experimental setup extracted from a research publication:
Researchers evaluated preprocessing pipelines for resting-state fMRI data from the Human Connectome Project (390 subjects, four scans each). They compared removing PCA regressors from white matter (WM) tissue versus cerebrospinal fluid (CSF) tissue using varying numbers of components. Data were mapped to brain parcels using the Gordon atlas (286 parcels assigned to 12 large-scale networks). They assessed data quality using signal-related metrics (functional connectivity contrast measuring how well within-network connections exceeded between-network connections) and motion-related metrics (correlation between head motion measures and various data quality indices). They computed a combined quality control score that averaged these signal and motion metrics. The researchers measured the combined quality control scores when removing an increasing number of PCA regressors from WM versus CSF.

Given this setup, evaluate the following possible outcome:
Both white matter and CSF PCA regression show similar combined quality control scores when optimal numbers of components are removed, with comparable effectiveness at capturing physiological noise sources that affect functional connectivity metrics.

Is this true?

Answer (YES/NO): NO